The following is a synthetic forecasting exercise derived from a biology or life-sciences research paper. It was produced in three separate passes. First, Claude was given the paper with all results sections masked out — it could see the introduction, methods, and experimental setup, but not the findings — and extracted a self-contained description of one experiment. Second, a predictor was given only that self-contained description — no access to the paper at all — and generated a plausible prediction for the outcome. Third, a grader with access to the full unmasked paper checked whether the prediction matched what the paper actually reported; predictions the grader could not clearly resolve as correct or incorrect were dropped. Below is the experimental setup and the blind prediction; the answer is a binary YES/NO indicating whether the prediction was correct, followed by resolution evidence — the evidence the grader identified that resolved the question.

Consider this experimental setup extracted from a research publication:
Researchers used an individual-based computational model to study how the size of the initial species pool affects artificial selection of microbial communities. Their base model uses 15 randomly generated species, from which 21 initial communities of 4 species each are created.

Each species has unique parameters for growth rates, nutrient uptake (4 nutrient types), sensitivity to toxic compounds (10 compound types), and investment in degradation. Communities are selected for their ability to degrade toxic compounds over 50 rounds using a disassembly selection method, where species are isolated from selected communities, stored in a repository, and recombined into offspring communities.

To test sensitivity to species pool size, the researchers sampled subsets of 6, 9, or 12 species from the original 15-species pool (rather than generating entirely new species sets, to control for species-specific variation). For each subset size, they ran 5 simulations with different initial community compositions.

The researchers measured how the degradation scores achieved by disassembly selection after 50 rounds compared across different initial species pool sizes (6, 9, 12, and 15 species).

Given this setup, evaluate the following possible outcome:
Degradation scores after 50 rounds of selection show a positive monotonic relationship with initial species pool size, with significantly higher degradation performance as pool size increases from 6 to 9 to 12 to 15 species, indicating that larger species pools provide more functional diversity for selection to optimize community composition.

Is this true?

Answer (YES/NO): YES